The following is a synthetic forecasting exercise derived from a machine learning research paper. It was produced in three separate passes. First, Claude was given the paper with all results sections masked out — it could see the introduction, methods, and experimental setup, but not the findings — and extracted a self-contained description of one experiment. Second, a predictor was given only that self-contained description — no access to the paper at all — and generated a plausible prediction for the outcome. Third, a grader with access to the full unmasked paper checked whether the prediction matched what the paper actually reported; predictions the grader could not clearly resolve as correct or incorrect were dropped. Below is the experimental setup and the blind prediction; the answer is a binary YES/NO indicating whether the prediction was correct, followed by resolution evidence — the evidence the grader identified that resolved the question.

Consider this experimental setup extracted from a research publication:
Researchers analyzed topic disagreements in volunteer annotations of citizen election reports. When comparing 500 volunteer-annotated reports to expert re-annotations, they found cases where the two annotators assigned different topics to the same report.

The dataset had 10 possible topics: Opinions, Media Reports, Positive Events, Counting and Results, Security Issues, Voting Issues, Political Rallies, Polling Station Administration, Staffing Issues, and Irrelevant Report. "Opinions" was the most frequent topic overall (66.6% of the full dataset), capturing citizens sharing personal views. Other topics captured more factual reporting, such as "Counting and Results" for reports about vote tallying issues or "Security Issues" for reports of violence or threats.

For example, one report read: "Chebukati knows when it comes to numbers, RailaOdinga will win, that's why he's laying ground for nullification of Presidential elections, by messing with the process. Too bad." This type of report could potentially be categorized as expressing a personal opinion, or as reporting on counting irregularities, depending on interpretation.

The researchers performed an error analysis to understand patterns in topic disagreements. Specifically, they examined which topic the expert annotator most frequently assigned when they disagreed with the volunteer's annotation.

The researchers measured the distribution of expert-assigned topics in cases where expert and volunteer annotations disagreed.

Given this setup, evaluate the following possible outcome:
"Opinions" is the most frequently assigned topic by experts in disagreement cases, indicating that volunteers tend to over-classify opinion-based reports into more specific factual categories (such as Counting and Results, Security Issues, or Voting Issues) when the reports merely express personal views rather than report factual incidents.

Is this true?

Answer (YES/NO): YES